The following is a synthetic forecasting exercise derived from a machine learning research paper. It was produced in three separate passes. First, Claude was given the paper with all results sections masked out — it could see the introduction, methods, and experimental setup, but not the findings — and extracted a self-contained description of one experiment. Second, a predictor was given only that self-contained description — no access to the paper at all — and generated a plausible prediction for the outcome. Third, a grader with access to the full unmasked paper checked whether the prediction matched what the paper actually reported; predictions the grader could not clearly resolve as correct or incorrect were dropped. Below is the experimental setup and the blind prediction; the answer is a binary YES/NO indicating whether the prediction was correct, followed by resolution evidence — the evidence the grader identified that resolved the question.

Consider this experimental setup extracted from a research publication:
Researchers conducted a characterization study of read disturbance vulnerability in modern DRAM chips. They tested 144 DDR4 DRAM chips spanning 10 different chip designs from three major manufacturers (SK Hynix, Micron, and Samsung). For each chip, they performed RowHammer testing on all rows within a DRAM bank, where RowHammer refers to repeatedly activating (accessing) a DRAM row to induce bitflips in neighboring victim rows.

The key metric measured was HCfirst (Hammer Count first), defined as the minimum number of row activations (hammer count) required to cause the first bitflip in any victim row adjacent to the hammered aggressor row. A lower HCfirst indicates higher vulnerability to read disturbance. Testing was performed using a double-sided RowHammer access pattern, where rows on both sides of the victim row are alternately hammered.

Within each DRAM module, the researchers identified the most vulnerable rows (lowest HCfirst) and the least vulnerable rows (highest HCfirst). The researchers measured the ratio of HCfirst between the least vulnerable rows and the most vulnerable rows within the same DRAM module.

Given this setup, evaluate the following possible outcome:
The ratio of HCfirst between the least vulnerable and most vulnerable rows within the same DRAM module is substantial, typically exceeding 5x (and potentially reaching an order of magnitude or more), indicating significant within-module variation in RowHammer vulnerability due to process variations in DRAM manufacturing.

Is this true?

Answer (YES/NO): YES